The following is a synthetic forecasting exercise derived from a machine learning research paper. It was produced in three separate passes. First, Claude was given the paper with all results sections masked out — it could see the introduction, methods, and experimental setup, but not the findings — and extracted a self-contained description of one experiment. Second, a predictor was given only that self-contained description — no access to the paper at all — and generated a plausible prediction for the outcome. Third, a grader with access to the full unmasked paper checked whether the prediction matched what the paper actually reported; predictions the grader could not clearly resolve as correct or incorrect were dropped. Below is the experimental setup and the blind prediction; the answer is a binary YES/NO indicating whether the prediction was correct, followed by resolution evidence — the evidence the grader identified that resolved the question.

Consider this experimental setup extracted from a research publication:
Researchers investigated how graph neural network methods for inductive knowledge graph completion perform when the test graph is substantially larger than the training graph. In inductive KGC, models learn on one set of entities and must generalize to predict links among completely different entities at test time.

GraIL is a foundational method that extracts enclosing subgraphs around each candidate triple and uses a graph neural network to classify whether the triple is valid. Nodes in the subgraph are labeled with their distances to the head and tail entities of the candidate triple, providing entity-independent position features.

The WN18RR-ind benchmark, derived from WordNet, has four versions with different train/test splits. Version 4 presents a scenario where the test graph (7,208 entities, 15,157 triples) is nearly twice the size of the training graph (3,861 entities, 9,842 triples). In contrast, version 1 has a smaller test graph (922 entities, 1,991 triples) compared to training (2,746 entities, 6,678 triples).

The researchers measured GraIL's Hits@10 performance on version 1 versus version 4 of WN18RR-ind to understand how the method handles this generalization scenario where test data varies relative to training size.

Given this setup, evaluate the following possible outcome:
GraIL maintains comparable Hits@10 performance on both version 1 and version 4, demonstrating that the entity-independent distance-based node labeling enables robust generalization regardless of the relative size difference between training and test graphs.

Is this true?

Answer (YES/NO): NO